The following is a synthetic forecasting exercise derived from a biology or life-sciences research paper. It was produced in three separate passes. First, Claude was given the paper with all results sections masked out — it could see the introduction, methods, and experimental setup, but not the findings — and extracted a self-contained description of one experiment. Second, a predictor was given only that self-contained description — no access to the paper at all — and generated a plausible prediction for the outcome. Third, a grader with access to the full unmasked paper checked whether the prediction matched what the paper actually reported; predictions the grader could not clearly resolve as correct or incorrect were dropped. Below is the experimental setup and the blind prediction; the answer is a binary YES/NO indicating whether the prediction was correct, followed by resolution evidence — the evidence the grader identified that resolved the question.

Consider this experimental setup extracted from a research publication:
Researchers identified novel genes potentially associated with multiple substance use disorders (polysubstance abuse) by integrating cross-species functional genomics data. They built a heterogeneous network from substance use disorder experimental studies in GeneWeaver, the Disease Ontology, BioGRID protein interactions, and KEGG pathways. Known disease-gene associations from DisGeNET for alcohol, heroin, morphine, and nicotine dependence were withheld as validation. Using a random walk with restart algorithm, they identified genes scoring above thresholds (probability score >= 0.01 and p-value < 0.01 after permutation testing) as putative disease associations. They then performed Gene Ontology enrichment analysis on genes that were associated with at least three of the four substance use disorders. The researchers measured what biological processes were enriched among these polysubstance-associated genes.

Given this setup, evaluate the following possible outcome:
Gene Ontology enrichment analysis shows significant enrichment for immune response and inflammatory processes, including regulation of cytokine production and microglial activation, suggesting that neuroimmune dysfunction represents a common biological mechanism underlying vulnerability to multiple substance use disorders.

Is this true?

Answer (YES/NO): NO